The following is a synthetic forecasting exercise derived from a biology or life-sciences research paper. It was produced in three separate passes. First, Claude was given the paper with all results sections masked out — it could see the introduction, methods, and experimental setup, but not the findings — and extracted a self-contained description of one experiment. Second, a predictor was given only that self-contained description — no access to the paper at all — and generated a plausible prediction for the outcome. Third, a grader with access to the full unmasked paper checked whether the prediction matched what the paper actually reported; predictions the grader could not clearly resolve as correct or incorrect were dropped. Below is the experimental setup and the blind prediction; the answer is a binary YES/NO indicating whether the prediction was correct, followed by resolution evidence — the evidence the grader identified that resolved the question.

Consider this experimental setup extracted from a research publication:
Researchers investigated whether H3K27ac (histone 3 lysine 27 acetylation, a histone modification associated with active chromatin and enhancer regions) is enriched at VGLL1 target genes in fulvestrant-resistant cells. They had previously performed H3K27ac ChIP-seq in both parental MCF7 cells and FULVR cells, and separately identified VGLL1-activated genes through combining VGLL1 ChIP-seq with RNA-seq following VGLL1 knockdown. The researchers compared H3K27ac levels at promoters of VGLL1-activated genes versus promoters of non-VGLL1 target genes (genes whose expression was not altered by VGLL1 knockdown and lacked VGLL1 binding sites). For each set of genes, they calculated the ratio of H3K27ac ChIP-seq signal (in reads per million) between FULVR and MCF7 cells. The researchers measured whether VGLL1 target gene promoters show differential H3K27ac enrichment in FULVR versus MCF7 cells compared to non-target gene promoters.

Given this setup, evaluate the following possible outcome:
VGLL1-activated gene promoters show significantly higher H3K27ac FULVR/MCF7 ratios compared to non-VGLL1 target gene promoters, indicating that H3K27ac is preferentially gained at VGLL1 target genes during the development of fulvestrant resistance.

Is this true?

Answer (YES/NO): YES